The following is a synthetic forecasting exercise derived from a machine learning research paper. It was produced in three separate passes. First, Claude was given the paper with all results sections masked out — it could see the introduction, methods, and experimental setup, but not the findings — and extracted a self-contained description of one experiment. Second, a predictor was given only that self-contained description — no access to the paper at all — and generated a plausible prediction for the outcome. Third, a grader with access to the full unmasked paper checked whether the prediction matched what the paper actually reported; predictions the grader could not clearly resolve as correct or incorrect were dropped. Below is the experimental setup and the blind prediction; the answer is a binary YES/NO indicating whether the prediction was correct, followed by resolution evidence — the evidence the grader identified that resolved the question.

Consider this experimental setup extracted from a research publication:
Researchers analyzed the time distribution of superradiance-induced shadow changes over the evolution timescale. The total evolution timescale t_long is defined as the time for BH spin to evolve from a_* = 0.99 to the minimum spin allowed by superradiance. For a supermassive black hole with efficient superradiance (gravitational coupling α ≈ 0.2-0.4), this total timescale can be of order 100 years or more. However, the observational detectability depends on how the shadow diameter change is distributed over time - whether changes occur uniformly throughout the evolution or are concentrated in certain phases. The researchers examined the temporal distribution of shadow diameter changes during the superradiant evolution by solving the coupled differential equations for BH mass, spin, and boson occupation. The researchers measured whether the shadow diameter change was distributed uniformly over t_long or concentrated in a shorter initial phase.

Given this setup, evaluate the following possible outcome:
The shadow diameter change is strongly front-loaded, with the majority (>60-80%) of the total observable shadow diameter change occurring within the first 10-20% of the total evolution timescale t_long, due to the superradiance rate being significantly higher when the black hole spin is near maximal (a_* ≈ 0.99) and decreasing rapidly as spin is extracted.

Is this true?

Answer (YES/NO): NO